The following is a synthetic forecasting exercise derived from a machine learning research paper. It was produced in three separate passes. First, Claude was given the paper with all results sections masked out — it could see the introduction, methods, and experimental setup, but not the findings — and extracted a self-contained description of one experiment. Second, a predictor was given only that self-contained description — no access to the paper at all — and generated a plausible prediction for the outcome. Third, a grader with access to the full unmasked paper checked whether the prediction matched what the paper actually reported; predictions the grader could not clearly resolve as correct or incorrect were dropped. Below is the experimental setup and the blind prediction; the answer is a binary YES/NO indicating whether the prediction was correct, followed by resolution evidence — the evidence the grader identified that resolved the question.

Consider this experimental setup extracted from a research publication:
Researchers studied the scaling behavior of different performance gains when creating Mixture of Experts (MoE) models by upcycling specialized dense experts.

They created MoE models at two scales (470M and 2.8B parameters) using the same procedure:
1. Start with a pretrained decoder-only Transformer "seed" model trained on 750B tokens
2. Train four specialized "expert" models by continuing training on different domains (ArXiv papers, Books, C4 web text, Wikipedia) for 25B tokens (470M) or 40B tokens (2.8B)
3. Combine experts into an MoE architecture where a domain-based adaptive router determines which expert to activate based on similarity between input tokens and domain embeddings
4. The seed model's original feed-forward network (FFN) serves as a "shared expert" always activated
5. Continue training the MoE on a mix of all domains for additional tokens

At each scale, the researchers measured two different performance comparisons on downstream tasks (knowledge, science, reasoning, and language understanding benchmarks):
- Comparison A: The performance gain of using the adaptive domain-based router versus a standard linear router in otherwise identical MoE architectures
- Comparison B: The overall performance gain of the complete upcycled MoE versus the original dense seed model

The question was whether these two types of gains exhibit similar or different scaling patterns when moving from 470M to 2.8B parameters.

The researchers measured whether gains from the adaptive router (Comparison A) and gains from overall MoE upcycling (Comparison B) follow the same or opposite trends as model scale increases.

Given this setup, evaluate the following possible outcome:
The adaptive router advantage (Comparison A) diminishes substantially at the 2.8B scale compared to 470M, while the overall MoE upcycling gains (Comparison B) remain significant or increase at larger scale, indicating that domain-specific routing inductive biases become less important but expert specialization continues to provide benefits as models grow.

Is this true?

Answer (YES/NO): YES